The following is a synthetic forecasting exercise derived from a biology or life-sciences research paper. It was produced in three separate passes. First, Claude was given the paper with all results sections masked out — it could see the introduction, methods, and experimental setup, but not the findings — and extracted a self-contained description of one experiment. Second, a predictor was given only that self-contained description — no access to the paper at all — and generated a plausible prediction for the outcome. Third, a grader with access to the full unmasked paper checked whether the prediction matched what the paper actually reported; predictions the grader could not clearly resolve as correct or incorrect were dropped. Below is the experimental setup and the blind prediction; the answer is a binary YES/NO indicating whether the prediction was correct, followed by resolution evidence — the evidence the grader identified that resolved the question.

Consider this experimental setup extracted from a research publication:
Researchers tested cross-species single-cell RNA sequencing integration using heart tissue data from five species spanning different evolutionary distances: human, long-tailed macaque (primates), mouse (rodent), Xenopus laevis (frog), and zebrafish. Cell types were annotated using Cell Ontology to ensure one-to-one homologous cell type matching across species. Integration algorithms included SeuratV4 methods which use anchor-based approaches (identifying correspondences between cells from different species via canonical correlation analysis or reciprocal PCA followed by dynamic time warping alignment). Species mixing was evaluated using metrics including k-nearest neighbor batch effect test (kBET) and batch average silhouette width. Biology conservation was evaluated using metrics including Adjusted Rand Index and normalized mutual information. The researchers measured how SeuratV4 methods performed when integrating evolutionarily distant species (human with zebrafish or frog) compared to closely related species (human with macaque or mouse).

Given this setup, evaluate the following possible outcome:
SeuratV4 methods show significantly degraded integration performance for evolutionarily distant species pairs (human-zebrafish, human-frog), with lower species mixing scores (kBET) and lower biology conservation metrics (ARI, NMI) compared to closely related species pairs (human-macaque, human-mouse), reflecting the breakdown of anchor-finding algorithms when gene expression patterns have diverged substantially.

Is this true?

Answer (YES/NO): NO